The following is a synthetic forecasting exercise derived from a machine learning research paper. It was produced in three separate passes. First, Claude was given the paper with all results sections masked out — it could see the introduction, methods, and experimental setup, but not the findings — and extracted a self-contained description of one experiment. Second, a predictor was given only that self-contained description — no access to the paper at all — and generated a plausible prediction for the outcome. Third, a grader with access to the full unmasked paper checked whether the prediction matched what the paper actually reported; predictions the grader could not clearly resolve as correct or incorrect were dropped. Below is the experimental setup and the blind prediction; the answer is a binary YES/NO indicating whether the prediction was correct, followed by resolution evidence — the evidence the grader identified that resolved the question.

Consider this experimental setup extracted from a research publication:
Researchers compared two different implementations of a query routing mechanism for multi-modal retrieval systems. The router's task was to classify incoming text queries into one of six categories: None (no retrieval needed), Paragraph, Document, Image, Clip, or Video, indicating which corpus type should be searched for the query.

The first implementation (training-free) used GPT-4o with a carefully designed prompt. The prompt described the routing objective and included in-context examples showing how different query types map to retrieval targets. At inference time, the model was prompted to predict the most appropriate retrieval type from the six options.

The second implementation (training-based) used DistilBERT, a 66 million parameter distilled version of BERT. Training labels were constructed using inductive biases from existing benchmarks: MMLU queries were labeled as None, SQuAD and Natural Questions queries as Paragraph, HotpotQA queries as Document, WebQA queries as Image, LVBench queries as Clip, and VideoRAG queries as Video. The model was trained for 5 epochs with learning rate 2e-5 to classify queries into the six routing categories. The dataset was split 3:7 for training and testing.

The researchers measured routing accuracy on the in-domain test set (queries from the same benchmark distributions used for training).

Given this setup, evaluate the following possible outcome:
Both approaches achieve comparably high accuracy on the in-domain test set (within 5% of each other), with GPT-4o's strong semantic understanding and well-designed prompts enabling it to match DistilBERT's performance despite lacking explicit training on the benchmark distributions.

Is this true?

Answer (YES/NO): NO